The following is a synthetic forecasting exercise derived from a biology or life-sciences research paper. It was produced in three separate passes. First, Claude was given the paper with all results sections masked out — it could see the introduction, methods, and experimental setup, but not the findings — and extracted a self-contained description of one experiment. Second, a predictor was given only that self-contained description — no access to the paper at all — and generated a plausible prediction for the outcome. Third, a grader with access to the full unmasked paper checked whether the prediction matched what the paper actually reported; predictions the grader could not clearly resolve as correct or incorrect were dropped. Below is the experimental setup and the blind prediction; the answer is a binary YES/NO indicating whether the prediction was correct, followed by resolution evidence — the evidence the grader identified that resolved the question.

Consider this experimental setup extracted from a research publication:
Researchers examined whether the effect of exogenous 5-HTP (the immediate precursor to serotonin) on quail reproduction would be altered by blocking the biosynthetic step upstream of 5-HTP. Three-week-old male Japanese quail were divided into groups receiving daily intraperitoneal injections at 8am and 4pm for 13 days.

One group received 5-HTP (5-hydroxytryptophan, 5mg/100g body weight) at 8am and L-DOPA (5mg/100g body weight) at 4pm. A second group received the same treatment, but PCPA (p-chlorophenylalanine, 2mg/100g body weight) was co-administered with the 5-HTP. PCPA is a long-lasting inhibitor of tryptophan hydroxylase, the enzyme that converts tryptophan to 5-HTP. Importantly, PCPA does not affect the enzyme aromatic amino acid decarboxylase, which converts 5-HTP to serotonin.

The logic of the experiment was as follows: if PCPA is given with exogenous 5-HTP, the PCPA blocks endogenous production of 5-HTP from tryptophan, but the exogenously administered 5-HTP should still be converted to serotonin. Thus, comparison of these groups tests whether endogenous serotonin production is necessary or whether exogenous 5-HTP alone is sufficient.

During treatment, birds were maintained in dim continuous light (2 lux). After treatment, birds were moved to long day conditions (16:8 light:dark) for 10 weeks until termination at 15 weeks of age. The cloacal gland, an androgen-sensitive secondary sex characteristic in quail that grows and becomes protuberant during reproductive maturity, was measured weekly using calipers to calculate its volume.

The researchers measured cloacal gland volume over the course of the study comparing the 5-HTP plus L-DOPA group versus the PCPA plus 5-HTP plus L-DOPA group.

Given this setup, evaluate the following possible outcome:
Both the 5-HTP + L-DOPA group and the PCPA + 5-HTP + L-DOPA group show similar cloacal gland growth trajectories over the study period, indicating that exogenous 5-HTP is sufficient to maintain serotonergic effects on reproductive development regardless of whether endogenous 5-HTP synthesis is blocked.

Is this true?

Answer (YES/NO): YES